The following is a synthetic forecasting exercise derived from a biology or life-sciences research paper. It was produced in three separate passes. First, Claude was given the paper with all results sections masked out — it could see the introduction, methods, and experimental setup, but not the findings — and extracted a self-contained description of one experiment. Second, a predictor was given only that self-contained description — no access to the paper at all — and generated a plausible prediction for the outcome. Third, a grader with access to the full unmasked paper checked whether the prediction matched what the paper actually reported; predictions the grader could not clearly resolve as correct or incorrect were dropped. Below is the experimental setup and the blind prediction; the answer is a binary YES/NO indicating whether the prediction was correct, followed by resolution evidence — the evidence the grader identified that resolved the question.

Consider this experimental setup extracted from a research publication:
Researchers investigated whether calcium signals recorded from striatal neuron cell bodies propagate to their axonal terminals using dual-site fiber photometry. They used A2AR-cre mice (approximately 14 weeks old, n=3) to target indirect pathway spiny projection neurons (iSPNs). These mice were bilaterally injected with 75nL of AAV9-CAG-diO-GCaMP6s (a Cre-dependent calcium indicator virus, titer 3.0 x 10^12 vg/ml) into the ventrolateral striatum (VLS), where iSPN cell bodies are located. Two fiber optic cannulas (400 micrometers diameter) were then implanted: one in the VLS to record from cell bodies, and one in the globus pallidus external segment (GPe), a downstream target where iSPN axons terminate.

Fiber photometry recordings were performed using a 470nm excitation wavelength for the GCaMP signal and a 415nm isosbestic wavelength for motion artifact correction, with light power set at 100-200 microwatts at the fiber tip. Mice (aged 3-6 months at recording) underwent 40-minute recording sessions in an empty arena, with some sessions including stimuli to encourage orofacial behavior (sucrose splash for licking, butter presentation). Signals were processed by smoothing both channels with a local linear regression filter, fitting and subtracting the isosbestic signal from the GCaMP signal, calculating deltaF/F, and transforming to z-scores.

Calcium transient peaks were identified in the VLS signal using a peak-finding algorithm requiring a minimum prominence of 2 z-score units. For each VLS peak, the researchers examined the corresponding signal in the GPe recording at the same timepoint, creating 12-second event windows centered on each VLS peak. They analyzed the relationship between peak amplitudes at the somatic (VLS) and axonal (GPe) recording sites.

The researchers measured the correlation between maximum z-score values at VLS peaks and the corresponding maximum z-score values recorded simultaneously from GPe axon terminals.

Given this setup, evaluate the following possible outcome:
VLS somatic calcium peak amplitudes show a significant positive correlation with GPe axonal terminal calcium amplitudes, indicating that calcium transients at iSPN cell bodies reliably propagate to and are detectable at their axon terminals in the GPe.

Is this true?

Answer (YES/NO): YES